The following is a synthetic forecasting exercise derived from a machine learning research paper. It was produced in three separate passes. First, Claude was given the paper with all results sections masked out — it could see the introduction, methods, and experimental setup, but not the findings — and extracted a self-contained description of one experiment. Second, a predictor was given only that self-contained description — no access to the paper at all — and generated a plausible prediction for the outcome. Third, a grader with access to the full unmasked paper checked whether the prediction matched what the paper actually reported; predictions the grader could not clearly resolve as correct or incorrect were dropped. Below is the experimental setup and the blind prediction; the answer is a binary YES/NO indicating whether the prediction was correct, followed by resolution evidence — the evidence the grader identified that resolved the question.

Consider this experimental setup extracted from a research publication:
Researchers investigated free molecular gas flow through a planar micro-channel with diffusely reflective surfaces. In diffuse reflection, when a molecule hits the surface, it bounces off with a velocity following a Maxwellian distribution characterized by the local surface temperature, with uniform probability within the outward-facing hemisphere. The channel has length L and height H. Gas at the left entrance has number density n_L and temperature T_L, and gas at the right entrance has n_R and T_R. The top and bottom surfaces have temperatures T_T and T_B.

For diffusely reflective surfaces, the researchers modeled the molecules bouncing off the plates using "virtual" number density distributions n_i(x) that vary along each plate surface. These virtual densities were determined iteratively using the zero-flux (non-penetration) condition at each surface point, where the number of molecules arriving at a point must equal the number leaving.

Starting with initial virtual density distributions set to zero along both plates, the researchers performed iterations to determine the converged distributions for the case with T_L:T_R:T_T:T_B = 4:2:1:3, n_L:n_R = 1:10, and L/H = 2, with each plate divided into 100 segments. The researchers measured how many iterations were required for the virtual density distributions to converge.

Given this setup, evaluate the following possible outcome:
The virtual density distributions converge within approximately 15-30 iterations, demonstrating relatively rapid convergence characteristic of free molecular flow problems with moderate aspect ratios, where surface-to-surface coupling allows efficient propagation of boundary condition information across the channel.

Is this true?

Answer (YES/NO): NO